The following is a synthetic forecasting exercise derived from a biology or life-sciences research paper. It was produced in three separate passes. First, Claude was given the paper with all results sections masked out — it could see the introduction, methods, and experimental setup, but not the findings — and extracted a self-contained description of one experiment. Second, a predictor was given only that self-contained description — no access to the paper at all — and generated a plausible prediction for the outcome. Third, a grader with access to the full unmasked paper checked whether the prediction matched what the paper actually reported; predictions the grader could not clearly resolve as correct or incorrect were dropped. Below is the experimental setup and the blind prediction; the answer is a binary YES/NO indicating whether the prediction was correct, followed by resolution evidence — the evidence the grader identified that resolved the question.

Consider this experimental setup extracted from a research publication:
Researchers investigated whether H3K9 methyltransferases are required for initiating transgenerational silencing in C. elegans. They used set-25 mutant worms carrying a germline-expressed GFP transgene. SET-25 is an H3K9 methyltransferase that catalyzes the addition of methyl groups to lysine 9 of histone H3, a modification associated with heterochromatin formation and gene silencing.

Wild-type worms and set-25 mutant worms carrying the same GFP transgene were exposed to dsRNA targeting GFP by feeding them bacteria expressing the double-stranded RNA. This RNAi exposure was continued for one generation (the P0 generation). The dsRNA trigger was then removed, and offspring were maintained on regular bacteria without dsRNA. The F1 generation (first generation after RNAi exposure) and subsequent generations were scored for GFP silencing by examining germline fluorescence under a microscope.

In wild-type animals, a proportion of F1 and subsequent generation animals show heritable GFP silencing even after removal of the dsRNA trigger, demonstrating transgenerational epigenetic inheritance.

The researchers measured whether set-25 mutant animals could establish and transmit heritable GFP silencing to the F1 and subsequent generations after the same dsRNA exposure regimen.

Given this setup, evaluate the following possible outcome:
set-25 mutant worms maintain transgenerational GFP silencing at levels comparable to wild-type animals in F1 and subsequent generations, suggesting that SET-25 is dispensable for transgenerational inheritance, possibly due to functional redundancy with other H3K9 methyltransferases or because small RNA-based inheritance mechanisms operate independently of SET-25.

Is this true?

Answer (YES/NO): NO